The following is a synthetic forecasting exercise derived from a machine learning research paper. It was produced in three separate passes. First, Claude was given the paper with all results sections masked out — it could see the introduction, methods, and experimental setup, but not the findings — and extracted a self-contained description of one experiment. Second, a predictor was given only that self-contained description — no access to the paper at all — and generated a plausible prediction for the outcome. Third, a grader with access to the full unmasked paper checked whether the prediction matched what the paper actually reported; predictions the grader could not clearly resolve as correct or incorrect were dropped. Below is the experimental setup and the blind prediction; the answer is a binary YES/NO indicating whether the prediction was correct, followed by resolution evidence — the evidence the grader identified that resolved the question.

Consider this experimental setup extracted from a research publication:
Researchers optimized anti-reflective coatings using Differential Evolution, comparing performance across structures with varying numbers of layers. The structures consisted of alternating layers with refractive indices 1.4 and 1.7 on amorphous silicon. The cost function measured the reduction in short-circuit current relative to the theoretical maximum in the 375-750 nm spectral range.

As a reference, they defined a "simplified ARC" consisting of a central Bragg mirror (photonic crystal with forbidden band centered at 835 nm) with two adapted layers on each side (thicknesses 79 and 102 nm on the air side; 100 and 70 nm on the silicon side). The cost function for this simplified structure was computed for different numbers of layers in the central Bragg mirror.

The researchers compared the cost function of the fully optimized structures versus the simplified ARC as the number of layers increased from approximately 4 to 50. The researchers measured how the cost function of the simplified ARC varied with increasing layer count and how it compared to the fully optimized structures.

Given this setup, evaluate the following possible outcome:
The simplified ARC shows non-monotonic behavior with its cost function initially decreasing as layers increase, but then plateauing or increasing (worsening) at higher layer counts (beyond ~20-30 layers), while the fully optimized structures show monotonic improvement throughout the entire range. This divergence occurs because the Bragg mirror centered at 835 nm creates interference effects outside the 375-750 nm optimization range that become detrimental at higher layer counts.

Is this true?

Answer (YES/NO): NO